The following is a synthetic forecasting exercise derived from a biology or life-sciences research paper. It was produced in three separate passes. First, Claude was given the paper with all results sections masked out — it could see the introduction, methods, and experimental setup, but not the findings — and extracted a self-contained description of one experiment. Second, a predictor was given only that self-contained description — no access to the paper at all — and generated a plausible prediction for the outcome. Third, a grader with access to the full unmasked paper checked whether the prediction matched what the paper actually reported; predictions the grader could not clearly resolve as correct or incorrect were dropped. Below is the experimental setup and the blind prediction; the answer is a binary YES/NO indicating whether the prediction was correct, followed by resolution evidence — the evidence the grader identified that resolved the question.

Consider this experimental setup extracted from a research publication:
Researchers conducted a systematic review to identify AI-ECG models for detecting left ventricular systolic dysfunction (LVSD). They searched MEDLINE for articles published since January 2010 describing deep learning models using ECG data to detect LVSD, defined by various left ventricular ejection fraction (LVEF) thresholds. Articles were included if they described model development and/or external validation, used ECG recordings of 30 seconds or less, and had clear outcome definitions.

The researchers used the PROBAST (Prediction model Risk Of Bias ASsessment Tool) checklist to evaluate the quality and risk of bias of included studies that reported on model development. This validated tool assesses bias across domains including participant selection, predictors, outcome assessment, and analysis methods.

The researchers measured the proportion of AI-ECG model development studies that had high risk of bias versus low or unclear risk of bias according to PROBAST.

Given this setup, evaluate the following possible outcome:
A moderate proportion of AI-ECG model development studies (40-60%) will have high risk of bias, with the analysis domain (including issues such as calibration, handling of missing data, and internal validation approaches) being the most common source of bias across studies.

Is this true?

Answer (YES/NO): NO